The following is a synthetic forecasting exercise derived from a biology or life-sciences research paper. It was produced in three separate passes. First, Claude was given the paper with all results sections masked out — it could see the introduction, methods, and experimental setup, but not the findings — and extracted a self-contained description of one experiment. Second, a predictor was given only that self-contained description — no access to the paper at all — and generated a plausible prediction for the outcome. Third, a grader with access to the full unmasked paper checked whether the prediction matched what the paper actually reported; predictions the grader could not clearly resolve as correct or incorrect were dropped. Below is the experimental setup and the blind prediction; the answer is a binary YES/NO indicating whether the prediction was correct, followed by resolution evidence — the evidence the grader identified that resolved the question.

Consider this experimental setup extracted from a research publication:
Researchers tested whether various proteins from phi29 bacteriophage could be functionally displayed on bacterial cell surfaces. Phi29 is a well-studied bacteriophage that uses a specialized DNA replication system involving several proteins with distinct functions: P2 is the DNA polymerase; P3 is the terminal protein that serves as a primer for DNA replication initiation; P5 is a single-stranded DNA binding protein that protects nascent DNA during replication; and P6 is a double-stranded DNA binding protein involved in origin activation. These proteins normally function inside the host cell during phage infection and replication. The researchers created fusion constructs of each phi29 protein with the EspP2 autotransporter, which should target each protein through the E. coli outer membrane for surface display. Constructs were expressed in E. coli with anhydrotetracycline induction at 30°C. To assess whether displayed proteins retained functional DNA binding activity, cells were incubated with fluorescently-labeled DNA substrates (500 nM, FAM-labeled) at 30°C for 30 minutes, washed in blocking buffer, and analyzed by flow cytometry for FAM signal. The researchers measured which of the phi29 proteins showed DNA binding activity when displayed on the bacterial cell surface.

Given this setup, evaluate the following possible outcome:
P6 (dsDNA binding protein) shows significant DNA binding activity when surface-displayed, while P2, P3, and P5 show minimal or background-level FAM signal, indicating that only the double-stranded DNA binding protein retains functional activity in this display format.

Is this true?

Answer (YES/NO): NO